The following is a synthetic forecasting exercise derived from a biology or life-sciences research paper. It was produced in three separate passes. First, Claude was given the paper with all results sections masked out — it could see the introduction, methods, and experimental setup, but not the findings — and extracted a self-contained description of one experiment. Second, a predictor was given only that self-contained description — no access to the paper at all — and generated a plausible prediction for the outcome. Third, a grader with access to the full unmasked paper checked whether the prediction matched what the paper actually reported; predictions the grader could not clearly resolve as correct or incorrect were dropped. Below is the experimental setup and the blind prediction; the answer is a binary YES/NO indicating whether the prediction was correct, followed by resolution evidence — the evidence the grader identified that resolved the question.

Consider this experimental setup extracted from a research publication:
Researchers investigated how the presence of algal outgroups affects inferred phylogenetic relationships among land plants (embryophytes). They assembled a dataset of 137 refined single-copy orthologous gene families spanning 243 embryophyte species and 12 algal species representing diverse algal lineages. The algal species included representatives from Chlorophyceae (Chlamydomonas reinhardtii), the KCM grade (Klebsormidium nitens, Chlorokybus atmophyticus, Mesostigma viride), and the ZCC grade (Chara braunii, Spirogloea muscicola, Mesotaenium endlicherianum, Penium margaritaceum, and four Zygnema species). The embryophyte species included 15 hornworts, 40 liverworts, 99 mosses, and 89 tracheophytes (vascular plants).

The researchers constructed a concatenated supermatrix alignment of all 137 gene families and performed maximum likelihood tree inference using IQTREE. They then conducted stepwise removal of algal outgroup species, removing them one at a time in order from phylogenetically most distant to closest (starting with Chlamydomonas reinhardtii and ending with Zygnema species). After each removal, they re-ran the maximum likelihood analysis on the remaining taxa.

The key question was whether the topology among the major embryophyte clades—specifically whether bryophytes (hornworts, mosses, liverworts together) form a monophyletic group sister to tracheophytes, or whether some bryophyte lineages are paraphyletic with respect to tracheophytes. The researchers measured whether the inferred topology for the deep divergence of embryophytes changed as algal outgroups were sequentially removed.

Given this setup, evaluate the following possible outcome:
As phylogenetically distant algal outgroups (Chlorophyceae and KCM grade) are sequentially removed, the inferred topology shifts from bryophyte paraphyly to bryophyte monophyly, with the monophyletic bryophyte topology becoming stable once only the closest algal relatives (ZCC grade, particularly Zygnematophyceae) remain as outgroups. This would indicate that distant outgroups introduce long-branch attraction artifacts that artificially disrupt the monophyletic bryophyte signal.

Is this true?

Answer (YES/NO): NO